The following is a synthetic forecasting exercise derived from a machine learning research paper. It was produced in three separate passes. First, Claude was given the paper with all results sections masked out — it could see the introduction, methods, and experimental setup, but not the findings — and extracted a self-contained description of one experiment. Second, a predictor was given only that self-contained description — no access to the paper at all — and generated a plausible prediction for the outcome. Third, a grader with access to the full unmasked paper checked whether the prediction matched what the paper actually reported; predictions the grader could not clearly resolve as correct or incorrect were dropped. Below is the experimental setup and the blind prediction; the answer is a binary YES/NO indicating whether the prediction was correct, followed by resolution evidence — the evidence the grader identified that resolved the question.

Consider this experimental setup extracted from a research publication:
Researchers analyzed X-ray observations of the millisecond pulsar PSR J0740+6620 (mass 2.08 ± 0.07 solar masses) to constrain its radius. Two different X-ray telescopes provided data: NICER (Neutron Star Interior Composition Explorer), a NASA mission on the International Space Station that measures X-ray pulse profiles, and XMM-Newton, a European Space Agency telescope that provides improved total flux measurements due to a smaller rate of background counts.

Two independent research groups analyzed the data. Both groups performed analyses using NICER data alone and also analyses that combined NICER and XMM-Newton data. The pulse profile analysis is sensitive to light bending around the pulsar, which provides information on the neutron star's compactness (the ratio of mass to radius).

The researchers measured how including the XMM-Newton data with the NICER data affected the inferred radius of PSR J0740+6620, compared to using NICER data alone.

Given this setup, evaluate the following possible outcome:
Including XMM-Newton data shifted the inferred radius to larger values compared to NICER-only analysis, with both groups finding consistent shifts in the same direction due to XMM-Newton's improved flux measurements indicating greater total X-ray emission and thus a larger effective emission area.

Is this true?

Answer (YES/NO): YES